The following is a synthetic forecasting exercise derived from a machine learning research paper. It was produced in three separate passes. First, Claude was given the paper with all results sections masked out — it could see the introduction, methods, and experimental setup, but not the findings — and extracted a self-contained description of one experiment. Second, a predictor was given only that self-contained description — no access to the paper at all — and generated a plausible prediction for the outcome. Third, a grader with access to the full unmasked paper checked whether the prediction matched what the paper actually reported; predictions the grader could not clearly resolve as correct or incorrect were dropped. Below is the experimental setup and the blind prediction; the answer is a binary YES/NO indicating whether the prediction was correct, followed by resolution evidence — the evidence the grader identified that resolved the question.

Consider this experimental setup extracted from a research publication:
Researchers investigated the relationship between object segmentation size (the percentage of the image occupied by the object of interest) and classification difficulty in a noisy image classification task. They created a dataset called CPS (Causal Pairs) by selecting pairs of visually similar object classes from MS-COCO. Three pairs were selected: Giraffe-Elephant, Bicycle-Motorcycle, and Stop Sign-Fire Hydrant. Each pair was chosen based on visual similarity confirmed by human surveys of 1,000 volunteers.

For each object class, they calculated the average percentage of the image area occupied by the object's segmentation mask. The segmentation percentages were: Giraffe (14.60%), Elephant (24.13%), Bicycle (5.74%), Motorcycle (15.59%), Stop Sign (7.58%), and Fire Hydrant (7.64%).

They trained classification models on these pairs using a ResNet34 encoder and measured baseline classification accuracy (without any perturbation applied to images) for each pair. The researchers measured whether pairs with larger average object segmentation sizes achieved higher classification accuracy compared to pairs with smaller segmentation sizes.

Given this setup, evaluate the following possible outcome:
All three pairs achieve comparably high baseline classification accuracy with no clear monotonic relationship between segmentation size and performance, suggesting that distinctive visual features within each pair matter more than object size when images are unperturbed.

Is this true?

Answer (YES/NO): NO